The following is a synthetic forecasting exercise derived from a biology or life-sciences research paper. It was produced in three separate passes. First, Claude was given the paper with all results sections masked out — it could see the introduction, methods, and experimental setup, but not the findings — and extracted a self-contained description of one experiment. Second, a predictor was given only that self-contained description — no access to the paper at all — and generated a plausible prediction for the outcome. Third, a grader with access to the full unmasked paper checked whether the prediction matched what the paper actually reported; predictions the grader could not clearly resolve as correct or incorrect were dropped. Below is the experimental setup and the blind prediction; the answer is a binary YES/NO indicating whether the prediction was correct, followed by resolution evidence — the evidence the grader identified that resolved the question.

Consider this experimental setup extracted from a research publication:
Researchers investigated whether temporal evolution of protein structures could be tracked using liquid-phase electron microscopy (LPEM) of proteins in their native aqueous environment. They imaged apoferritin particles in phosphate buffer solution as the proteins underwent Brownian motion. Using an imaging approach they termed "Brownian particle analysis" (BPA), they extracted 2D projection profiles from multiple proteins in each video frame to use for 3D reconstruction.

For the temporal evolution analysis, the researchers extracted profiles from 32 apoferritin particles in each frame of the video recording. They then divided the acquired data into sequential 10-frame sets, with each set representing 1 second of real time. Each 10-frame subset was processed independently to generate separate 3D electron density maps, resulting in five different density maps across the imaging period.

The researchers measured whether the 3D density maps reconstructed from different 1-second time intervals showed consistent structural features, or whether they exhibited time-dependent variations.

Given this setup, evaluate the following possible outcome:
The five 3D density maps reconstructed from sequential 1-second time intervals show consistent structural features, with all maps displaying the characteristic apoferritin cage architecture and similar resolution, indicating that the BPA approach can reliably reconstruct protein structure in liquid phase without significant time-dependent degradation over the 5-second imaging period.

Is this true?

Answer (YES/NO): YES